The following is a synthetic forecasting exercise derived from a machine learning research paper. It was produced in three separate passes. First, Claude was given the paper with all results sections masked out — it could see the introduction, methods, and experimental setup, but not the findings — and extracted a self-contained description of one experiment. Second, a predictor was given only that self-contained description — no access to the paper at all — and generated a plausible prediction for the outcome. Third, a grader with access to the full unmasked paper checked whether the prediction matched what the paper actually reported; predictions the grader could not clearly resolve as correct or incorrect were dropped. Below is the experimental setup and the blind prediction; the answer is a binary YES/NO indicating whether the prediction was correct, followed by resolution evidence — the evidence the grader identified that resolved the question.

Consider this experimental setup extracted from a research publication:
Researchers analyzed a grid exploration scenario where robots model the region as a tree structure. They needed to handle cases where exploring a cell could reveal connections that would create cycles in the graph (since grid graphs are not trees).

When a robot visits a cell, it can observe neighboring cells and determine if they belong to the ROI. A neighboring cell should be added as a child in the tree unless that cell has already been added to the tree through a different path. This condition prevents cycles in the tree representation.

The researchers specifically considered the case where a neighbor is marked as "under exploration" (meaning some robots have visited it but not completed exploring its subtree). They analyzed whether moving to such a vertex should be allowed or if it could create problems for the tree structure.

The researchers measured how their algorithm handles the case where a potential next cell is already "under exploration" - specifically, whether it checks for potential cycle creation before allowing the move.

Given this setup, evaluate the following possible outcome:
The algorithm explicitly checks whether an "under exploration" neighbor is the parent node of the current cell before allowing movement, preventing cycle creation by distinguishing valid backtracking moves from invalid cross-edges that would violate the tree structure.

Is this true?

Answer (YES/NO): NO